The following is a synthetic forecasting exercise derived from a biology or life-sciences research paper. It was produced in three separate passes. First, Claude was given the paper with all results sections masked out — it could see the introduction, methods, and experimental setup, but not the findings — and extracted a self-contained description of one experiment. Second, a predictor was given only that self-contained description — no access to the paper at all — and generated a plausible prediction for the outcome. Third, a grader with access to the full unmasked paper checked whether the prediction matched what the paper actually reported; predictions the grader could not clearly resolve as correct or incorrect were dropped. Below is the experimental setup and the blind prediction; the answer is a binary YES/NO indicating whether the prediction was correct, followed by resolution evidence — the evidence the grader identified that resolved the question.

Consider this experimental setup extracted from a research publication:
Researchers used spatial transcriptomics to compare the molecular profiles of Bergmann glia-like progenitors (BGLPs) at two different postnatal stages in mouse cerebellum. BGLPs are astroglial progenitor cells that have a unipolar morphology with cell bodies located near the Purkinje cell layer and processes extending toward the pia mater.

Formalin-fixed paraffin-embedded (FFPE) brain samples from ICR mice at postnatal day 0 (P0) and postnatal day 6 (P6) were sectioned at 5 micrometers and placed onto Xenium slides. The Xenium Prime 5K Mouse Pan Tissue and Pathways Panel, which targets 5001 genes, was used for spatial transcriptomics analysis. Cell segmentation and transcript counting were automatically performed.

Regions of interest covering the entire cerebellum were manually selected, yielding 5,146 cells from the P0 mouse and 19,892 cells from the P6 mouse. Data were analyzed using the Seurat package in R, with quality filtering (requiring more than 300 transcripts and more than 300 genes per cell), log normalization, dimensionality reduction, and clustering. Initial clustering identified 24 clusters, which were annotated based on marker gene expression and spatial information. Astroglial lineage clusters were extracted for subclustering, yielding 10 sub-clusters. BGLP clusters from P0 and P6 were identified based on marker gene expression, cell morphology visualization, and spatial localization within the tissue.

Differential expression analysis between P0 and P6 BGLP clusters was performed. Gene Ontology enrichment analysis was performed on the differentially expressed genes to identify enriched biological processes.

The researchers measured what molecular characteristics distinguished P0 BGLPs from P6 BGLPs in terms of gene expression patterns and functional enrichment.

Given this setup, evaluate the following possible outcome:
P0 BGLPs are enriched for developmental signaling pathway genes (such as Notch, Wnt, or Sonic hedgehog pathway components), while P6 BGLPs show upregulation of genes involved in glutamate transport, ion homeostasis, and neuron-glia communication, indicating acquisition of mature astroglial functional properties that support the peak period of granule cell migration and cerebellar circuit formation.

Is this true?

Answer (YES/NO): NO